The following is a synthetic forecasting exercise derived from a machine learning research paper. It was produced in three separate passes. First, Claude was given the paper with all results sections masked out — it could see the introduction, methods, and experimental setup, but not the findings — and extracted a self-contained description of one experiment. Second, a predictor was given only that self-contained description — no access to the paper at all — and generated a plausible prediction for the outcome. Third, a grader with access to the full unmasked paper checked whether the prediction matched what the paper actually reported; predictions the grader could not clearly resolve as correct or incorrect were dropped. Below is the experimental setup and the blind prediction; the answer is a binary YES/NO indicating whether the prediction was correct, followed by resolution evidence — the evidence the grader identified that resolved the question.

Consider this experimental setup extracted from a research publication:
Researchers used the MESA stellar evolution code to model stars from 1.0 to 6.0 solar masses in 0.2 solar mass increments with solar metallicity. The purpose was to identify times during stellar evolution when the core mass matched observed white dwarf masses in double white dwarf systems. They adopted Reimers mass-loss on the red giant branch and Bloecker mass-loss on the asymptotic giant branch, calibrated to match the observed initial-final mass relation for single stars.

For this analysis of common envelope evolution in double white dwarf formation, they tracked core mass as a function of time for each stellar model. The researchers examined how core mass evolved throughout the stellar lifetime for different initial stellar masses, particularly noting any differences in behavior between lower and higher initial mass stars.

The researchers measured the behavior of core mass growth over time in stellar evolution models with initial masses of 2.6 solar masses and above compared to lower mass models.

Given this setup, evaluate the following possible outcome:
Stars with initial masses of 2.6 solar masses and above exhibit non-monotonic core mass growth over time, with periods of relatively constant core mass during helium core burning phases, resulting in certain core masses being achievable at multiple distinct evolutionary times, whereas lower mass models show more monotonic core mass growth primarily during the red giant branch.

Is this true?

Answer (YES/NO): NO